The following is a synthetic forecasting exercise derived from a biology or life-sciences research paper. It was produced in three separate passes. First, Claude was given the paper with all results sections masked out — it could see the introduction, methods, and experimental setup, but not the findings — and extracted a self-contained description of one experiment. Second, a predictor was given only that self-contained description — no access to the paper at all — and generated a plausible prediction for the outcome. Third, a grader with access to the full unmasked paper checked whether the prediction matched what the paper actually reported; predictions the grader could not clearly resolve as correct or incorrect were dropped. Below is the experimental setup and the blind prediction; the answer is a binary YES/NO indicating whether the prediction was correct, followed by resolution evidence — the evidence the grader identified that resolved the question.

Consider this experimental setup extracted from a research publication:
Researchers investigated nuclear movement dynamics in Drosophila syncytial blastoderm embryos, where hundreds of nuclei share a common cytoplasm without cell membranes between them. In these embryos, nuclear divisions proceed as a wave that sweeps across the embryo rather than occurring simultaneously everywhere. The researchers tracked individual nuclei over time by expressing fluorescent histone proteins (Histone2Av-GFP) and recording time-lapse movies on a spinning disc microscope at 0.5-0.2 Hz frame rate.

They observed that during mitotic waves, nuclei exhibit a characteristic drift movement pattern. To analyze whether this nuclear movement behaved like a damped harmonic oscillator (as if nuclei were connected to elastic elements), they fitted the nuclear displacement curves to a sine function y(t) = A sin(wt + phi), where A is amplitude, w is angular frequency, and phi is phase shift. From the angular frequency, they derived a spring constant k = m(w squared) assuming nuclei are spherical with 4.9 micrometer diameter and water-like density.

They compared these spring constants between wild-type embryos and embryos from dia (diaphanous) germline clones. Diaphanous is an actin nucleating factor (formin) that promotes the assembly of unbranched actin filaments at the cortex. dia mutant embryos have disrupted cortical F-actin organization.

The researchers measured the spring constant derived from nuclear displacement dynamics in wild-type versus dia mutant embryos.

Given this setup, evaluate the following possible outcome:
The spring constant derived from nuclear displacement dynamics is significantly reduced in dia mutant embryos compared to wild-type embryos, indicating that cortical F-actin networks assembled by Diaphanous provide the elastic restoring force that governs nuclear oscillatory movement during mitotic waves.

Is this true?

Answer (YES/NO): YES